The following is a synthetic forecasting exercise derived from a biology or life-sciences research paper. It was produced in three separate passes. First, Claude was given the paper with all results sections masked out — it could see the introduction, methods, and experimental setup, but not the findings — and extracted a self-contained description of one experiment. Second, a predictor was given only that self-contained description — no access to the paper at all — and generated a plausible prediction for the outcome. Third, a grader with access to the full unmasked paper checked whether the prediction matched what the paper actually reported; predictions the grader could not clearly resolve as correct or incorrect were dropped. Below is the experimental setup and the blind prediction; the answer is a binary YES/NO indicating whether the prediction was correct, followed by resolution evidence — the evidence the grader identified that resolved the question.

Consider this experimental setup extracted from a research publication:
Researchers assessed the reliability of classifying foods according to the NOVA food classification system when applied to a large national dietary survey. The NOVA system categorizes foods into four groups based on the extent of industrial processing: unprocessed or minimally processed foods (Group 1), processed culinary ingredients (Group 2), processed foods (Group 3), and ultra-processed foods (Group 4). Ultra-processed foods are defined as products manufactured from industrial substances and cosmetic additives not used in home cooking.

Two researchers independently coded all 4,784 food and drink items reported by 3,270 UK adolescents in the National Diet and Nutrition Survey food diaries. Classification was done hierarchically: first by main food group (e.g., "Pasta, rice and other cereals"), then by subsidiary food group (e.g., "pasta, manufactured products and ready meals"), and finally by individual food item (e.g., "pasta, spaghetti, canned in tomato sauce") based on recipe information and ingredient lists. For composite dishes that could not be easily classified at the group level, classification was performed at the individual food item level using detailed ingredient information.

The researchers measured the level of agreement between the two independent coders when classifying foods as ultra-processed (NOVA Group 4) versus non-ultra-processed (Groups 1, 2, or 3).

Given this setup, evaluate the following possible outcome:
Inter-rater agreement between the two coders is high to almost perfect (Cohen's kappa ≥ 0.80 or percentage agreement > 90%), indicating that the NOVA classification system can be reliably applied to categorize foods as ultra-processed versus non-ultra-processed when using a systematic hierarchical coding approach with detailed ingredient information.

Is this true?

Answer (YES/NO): YES